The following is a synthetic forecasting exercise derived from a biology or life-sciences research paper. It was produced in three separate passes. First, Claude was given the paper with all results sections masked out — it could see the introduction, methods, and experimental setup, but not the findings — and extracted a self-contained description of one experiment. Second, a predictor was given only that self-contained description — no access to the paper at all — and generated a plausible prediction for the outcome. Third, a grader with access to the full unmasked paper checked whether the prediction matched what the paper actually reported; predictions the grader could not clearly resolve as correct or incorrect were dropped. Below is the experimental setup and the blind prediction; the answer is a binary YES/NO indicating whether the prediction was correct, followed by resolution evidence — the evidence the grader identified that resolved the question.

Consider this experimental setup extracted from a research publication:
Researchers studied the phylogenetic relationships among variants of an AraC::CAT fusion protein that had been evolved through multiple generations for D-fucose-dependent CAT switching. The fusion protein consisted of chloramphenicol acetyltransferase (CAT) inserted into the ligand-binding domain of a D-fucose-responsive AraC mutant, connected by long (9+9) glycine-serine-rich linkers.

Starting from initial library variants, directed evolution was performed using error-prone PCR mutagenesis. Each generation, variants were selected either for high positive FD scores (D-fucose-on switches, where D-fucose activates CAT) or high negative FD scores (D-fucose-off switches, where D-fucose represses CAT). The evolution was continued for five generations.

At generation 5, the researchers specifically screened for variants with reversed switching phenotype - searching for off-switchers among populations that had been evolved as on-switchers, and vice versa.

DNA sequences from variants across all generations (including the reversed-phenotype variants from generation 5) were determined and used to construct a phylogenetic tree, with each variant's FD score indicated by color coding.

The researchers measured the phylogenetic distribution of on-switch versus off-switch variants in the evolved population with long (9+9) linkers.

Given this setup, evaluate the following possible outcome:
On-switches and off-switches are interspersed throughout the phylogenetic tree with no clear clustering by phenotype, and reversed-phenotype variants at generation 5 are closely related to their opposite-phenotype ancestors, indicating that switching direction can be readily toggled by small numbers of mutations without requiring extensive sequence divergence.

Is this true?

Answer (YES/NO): YES